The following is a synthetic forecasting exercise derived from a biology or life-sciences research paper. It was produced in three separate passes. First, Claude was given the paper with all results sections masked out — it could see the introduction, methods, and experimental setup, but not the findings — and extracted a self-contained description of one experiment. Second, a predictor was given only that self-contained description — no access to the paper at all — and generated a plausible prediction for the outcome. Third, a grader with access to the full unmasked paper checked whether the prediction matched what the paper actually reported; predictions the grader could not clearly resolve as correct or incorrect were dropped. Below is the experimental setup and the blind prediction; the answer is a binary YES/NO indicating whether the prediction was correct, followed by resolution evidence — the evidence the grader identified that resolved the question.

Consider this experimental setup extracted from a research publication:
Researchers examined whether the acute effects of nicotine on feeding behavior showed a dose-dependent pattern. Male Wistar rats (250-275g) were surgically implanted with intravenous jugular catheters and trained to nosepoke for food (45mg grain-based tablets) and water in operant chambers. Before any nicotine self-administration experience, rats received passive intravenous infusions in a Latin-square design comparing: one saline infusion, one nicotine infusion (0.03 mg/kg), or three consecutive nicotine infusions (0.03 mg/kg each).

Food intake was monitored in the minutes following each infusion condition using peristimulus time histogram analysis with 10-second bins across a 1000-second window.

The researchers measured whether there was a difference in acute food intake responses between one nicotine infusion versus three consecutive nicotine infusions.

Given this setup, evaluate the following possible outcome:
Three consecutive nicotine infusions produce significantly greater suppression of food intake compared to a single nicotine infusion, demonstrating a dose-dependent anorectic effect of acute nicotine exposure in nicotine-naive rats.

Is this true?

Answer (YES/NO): NO